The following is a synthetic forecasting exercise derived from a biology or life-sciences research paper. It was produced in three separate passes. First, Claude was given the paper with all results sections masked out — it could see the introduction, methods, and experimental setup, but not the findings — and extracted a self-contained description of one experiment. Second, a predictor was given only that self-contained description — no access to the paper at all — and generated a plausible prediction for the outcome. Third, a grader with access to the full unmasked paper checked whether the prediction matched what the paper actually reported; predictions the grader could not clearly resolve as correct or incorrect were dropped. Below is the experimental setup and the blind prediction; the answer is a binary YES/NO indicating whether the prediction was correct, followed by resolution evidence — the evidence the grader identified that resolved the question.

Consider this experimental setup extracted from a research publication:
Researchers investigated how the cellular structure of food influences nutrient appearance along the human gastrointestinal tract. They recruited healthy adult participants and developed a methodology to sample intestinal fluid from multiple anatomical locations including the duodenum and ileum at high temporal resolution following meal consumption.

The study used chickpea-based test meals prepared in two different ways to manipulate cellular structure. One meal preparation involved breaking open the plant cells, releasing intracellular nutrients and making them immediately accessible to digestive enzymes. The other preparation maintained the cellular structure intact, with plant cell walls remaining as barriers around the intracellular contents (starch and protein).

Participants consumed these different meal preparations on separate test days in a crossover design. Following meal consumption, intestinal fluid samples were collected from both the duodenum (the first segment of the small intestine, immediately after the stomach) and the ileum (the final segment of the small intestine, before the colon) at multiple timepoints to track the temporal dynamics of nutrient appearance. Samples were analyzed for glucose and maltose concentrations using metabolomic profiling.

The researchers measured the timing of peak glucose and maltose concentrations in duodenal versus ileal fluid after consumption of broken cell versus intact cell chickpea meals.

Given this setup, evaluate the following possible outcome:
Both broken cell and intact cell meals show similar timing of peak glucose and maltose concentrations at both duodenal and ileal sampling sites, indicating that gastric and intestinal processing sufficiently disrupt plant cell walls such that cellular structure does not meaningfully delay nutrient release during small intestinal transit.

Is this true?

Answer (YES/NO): NO